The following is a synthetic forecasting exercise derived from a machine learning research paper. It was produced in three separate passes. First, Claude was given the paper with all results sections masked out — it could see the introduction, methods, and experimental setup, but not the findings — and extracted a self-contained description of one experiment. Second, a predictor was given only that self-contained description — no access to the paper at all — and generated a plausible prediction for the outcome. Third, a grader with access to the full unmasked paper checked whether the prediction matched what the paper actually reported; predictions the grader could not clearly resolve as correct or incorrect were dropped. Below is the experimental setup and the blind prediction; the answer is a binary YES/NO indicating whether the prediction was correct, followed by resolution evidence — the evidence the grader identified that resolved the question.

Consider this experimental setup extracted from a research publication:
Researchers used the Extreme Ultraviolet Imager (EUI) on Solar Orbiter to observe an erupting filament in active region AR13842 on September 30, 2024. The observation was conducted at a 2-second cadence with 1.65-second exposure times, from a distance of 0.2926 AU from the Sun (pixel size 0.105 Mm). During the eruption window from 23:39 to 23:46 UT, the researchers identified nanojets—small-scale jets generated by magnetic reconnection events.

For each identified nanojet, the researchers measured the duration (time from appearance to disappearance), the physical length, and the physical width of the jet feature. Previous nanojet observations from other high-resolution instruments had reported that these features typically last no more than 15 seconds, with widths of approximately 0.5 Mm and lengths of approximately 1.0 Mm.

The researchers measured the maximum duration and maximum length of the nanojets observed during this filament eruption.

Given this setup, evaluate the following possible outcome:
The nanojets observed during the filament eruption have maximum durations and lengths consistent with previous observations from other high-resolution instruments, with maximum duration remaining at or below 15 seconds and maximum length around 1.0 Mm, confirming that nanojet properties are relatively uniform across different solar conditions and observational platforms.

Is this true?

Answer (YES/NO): NO